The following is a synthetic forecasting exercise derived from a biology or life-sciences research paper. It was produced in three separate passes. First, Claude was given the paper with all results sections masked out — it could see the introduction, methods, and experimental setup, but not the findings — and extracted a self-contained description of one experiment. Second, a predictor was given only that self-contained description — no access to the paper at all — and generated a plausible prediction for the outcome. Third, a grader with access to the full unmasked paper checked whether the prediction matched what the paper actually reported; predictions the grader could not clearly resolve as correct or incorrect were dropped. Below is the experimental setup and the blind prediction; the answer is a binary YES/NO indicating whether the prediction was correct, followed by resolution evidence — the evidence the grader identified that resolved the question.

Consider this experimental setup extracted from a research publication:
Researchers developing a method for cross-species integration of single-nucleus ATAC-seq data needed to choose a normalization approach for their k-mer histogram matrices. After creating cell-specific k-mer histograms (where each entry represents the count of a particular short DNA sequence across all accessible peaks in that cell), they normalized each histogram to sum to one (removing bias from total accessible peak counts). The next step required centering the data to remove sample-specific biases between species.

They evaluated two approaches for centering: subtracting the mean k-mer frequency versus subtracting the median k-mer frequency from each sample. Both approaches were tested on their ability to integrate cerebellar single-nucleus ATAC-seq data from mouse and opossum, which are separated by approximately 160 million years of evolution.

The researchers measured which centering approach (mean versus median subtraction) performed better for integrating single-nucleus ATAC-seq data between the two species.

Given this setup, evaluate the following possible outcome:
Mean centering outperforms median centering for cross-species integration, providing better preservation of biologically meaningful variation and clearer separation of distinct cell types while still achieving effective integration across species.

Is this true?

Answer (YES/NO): YES